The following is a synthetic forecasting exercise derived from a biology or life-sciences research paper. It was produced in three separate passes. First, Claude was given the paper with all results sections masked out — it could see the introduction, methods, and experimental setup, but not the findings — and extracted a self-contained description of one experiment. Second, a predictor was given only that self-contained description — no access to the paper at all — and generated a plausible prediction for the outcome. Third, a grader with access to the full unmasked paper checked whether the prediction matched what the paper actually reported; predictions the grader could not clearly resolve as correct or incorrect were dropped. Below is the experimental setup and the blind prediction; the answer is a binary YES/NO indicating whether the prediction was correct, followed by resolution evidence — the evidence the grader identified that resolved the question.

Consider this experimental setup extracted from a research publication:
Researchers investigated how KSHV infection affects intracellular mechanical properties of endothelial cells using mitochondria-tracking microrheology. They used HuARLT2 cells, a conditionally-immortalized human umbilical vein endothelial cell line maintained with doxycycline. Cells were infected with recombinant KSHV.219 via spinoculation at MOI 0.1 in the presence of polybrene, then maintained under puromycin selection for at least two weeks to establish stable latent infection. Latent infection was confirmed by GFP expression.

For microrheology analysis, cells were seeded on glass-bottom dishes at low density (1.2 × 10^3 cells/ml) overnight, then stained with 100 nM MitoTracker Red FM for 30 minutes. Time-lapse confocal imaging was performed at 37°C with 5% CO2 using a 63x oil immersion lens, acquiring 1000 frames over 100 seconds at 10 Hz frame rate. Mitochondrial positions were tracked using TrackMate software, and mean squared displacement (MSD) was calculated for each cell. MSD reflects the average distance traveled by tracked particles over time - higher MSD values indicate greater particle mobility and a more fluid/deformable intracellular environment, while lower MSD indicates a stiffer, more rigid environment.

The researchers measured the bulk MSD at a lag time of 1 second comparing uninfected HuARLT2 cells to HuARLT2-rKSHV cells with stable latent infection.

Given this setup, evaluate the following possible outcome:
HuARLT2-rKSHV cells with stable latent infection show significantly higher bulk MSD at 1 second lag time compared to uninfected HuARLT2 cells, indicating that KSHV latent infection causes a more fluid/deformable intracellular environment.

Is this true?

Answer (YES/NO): YES